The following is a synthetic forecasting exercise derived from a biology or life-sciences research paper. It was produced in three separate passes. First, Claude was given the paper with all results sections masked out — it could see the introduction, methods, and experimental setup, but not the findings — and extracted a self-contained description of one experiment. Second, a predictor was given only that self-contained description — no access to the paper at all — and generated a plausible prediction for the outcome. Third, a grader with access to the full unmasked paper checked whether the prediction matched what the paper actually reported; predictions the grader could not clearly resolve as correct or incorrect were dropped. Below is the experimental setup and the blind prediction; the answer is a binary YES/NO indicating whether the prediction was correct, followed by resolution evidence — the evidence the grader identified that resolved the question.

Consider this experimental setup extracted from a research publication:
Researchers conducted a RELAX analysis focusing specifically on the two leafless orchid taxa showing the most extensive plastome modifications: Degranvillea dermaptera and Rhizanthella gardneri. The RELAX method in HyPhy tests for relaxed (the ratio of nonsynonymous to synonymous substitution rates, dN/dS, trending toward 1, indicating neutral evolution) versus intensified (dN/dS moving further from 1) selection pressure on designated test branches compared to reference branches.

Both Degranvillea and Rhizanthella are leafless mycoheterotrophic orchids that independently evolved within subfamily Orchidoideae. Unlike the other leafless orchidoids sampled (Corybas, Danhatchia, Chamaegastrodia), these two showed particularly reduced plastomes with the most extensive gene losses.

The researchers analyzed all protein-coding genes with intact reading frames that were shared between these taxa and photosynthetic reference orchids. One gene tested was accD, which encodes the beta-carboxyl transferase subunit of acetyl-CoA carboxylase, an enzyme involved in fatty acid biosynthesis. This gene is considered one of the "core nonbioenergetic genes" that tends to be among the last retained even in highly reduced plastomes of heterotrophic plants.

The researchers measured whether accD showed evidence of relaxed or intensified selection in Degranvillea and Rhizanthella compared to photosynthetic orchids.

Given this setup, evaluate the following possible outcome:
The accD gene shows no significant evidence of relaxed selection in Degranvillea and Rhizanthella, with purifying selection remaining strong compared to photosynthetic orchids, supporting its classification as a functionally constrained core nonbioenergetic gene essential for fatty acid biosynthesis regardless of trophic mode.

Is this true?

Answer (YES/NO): YES